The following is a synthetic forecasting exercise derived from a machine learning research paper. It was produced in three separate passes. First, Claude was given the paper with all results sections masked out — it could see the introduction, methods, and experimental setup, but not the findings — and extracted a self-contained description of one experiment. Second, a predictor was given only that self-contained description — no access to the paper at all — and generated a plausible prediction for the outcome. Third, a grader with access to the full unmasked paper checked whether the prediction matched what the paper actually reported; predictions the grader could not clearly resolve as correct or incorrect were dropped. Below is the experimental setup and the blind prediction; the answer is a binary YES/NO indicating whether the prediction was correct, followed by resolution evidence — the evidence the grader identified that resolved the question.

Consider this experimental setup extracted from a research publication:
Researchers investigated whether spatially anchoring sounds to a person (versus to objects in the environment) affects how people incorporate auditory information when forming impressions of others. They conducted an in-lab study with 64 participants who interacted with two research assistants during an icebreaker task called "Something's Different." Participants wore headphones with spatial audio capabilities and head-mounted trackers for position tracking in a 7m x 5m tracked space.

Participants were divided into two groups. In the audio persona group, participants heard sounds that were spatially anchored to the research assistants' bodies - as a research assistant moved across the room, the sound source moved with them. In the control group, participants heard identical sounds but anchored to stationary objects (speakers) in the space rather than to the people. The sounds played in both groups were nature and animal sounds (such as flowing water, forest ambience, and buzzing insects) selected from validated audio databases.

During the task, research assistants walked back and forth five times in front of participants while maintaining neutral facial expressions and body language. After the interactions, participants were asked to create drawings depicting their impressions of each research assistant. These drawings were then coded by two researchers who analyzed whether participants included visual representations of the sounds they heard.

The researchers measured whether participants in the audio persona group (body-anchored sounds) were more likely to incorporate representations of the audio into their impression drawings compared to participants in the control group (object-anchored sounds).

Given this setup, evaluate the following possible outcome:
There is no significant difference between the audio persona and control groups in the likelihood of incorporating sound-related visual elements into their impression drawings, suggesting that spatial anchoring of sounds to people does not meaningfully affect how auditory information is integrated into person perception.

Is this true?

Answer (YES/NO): NO